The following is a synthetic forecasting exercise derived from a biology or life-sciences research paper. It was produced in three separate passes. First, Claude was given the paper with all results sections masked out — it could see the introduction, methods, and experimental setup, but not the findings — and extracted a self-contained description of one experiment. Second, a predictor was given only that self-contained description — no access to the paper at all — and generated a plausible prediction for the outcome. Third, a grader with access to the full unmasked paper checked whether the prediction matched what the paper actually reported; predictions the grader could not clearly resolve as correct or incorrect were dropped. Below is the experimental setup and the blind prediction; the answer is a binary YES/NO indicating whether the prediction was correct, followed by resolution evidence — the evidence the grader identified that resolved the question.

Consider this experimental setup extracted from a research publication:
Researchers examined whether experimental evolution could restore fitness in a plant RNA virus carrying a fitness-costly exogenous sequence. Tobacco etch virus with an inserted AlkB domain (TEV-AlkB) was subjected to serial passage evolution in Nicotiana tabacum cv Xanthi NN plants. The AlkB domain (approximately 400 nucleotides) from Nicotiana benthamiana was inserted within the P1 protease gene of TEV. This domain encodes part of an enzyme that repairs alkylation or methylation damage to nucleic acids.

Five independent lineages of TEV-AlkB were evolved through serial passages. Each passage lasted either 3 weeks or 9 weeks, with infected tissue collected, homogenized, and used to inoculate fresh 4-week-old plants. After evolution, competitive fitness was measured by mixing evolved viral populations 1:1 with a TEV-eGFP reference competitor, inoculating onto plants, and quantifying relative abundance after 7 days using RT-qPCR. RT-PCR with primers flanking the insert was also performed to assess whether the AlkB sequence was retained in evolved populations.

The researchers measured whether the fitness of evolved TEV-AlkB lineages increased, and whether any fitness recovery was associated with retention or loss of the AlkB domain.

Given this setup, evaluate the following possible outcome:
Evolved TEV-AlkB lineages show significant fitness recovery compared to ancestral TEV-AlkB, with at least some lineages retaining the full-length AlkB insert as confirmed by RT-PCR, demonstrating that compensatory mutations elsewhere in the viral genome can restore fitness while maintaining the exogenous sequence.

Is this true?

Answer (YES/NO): NO